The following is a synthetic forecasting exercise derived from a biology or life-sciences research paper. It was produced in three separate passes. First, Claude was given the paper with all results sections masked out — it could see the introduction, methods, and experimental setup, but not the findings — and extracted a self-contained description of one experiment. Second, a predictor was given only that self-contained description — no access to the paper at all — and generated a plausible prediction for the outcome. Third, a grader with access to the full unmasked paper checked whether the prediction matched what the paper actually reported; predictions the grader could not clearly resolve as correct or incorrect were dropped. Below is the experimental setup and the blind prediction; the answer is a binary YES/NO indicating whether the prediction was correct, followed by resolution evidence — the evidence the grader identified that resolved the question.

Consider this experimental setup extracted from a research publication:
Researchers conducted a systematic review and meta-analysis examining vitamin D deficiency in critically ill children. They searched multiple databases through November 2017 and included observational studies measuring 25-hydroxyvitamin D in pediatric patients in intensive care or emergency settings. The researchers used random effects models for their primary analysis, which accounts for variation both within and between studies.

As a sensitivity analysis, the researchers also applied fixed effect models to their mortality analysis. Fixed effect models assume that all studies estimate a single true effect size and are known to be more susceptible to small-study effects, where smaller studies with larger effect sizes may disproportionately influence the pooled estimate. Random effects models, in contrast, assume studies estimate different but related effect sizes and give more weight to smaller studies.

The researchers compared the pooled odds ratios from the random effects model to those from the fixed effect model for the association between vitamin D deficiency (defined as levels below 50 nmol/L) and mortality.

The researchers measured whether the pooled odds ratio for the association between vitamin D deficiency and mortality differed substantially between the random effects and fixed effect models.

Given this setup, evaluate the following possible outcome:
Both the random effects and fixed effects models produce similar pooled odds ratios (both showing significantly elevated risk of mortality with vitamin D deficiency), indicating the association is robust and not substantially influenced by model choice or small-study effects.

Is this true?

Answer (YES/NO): YES